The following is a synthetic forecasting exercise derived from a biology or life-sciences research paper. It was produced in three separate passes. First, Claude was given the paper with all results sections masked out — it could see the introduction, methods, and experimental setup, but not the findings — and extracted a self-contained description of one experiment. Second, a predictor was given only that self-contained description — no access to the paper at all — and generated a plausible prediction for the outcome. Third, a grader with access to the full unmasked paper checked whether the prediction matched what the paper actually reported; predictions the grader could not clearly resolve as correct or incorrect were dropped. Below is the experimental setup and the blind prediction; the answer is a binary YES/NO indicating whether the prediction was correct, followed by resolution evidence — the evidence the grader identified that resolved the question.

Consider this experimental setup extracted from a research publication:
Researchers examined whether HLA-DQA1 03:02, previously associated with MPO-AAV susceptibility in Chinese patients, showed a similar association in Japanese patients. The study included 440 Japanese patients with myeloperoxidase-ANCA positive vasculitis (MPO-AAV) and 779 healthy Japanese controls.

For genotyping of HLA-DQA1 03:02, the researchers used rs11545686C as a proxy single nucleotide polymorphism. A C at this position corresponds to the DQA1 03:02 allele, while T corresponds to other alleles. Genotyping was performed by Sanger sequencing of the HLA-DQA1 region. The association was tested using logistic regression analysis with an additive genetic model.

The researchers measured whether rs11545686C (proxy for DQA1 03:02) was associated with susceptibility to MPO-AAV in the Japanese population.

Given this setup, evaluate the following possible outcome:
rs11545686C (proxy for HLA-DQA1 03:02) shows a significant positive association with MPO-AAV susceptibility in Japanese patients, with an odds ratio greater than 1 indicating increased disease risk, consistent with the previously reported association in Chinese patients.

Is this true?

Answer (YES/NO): YES